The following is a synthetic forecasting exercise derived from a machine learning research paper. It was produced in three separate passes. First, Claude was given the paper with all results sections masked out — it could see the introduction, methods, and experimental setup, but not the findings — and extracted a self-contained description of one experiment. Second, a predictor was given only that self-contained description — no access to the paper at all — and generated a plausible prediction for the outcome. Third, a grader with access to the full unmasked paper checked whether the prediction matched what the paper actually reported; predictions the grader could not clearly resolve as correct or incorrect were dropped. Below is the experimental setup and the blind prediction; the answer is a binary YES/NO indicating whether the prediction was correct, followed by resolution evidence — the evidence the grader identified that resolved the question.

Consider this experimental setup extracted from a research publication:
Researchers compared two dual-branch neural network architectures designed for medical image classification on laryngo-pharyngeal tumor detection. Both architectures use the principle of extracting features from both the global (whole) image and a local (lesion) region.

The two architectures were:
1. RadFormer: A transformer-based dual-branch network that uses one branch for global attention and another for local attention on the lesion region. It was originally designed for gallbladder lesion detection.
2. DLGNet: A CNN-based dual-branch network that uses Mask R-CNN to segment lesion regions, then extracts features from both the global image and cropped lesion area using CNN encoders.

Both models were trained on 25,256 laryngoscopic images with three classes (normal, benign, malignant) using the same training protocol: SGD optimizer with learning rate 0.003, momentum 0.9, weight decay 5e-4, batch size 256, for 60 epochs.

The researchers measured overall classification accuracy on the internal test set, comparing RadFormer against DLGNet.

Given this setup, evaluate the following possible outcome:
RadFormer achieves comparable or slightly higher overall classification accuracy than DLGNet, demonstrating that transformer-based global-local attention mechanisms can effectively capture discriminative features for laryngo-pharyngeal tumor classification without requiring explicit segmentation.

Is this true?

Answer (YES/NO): NO